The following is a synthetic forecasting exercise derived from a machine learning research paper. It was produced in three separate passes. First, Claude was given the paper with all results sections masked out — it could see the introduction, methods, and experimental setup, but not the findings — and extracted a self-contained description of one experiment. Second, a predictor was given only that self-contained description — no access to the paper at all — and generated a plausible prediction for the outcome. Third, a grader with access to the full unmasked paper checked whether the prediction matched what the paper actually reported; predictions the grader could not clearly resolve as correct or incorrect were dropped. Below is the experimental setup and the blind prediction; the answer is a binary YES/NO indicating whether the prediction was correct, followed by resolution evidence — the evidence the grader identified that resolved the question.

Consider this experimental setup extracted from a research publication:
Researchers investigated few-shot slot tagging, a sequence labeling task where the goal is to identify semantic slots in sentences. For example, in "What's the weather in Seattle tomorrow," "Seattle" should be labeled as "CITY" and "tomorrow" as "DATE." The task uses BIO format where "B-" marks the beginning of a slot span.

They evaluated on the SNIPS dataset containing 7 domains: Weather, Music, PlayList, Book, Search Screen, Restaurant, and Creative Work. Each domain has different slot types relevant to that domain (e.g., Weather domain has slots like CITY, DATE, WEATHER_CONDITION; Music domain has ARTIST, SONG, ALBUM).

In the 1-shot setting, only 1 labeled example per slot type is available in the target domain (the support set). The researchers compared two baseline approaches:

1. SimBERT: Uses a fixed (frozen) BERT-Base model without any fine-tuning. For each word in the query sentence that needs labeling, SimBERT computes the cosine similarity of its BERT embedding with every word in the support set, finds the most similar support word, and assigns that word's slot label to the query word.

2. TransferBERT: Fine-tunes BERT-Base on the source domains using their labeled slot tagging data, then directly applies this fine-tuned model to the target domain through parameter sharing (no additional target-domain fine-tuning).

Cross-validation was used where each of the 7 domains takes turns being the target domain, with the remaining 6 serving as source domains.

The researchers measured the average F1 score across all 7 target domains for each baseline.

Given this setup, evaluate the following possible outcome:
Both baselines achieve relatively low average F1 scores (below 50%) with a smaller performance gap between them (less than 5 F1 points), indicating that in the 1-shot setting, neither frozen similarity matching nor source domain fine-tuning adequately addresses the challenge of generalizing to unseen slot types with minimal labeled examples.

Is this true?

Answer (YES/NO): YES